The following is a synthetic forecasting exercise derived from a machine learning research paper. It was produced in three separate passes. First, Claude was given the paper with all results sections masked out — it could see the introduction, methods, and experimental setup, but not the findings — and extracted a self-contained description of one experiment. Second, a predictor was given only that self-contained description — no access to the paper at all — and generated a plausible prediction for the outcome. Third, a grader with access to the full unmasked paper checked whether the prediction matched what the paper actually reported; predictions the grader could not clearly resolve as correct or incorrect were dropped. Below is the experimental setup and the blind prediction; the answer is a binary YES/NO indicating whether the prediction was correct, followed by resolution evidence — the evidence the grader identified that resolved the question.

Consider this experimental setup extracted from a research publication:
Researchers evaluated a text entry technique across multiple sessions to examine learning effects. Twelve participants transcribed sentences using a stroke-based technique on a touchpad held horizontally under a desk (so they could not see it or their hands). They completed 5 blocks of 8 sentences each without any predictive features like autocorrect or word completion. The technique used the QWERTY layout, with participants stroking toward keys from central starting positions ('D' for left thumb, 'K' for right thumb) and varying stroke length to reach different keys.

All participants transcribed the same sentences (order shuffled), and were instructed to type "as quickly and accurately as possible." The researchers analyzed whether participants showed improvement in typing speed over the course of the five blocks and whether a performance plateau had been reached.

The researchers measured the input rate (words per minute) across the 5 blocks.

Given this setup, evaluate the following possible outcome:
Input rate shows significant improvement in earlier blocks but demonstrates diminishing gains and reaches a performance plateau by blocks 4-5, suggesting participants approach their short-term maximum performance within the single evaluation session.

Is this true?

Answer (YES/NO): NO